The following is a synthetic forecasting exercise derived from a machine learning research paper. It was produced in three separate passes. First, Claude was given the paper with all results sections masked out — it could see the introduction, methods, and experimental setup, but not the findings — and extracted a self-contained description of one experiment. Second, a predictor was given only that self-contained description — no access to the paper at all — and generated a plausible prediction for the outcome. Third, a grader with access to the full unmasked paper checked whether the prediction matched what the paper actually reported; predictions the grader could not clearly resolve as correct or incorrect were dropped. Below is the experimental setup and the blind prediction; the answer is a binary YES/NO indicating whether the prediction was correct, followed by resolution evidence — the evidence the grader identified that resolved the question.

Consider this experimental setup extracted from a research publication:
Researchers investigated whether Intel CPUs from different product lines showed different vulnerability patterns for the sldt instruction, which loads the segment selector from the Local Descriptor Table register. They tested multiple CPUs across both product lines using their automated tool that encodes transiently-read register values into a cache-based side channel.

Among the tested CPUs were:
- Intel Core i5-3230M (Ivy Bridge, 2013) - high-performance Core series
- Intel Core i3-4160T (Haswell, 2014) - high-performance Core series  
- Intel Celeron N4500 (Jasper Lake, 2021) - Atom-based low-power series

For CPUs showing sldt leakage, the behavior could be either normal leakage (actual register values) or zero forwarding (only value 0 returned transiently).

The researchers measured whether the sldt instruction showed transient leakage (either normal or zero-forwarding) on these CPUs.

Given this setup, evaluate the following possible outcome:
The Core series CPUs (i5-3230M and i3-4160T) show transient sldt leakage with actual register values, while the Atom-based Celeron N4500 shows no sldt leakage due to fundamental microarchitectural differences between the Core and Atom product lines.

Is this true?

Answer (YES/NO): NO